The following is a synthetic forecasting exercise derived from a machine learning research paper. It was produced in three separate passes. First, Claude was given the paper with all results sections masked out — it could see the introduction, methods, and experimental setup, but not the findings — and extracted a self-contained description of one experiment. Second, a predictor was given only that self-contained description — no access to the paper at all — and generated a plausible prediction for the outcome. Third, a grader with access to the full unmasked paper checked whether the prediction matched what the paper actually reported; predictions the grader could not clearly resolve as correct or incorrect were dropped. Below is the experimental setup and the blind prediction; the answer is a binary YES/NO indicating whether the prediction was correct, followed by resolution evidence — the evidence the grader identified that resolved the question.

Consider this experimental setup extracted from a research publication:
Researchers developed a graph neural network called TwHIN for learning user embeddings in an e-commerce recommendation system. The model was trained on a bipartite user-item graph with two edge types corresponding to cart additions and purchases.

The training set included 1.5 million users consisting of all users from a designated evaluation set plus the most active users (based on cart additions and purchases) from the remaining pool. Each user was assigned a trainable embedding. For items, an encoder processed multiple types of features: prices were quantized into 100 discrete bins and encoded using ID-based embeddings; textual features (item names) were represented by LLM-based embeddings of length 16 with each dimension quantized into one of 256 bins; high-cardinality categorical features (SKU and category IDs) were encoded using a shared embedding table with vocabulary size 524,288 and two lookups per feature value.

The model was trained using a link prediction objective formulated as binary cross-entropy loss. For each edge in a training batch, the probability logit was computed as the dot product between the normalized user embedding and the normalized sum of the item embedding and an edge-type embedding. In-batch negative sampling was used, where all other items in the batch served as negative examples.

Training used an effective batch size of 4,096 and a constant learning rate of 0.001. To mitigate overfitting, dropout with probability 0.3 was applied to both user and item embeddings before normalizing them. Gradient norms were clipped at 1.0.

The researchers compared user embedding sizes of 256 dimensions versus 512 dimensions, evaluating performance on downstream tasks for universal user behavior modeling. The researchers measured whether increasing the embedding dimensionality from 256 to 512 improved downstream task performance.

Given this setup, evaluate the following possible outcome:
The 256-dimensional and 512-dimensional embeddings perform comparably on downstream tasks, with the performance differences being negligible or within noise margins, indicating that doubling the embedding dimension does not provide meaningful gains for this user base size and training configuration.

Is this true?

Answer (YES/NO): YES